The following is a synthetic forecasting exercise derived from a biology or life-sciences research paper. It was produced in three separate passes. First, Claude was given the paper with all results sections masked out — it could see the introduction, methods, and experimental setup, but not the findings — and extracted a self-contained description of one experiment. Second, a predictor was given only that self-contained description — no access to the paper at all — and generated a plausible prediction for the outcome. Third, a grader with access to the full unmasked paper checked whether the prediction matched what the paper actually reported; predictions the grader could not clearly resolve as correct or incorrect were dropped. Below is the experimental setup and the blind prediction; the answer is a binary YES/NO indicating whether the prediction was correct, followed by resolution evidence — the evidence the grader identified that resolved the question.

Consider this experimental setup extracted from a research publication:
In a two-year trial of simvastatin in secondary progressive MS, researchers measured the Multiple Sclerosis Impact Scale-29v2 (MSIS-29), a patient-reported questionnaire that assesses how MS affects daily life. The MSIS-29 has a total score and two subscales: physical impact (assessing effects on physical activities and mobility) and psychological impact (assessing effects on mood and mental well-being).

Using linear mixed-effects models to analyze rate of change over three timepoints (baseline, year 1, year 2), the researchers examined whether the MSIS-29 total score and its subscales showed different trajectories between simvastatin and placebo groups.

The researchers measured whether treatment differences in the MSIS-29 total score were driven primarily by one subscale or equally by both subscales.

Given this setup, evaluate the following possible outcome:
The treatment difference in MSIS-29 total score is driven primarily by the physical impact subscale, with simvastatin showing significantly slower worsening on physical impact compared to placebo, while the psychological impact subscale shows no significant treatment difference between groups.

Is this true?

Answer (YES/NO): YES